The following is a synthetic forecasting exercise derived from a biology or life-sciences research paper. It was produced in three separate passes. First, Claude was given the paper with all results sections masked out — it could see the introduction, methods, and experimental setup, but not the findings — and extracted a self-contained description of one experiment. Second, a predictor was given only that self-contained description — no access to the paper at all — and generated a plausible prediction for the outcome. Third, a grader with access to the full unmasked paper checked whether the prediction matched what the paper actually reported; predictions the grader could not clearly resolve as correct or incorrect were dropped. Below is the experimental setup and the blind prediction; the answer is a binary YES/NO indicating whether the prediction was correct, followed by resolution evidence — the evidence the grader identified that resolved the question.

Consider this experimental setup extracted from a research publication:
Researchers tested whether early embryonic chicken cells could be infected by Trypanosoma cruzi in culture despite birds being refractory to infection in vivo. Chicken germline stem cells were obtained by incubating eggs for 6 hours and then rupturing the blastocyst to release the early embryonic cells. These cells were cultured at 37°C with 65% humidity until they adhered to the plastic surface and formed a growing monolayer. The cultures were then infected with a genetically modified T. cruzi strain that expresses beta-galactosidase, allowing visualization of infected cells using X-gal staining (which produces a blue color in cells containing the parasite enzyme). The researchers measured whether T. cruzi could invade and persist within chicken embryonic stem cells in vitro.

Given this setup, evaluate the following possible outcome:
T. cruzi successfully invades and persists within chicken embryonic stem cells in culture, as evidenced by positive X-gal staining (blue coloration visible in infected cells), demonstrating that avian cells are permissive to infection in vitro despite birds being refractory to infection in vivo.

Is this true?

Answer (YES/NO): YES